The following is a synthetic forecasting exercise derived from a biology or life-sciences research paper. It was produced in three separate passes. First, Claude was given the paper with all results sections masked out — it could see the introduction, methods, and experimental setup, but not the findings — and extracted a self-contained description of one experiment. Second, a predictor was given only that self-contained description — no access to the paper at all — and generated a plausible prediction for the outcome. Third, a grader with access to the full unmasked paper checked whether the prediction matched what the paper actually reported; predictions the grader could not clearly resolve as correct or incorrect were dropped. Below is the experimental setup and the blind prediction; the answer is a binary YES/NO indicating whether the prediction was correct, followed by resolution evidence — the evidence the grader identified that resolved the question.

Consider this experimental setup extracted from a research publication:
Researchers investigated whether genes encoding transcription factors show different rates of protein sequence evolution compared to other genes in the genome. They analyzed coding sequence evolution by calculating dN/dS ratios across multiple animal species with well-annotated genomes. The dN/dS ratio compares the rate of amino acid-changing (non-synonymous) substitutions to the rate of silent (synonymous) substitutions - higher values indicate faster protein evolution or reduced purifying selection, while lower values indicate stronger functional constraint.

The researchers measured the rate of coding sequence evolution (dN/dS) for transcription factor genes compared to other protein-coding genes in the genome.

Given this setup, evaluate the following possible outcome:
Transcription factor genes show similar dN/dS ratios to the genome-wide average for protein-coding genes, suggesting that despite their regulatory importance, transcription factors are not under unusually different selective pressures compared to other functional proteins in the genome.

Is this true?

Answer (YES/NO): NO